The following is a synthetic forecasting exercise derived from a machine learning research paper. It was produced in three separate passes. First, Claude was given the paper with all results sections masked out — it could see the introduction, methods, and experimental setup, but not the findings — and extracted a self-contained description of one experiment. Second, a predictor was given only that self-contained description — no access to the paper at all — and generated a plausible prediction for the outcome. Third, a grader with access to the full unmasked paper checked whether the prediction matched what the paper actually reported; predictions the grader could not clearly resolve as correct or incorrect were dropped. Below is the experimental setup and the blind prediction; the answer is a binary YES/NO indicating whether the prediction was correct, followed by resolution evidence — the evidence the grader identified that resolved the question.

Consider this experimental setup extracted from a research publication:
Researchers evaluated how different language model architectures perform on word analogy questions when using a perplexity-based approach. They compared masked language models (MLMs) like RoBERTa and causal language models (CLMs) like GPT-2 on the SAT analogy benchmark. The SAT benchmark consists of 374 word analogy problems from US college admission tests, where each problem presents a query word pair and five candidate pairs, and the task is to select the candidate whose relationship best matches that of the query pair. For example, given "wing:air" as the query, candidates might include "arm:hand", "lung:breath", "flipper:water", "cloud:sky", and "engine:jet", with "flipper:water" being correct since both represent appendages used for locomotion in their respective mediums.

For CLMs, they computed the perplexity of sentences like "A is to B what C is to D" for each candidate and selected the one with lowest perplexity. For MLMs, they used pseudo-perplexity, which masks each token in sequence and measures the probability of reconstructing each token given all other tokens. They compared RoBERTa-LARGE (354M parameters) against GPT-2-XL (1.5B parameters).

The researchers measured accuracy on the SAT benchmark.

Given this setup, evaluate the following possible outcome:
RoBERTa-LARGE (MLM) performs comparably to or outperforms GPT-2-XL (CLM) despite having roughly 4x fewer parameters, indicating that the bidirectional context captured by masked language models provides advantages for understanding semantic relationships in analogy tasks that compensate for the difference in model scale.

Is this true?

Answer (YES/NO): YES